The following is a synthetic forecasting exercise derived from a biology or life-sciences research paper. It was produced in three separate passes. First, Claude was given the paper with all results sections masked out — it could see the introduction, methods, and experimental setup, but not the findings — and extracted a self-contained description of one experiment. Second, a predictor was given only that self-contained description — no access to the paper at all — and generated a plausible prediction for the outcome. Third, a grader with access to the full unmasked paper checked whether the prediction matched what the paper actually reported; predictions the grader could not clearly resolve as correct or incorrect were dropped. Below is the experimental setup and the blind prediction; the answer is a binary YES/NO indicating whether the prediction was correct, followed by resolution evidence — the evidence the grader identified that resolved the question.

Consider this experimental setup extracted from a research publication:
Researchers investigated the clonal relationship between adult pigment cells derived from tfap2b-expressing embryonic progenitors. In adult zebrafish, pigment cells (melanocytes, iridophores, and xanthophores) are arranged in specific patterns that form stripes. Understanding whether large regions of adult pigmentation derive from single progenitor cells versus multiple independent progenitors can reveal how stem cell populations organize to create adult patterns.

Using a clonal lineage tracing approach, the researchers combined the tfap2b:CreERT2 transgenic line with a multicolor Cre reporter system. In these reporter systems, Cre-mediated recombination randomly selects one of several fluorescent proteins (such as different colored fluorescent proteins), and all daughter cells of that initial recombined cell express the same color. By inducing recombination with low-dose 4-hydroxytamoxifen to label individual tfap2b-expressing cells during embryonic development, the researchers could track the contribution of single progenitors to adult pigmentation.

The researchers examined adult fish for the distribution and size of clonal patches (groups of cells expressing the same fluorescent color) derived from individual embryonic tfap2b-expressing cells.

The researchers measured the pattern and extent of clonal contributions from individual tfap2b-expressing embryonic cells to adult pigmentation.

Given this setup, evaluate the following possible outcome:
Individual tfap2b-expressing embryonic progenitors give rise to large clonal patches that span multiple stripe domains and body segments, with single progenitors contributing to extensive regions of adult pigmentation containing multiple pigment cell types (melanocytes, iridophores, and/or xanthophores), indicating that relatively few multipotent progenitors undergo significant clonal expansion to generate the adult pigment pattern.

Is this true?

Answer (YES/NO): YES